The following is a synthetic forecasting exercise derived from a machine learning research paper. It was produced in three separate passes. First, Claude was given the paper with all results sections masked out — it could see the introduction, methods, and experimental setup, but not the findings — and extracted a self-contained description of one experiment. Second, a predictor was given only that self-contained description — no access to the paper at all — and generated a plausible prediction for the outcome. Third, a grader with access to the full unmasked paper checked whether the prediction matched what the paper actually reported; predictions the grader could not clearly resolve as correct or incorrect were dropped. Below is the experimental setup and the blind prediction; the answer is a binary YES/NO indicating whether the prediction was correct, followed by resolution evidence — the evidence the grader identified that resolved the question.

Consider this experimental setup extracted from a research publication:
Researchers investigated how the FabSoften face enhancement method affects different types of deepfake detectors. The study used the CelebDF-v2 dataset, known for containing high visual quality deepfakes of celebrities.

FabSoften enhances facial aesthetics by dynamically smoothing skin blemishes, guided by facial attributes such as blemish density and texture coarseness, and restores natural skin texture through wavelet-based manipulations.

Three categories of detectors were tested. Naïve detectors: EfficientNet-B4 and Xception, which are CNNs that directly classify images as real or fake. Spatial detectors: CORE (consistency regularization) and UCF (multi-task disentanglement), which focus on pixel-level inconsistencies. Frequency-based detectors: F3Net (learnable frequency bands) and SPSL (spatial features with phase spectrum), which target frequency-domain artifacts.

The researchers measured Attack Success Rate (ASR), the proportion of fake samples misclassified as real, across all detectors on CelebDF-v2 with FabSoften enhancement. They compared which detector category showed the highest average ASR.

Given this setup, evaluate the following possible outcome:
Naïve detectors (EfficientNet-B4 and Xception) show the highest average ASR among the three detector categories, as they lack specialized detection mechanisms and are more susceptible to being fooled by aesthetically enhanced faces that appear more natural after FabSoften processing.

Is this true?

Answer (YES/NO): NO